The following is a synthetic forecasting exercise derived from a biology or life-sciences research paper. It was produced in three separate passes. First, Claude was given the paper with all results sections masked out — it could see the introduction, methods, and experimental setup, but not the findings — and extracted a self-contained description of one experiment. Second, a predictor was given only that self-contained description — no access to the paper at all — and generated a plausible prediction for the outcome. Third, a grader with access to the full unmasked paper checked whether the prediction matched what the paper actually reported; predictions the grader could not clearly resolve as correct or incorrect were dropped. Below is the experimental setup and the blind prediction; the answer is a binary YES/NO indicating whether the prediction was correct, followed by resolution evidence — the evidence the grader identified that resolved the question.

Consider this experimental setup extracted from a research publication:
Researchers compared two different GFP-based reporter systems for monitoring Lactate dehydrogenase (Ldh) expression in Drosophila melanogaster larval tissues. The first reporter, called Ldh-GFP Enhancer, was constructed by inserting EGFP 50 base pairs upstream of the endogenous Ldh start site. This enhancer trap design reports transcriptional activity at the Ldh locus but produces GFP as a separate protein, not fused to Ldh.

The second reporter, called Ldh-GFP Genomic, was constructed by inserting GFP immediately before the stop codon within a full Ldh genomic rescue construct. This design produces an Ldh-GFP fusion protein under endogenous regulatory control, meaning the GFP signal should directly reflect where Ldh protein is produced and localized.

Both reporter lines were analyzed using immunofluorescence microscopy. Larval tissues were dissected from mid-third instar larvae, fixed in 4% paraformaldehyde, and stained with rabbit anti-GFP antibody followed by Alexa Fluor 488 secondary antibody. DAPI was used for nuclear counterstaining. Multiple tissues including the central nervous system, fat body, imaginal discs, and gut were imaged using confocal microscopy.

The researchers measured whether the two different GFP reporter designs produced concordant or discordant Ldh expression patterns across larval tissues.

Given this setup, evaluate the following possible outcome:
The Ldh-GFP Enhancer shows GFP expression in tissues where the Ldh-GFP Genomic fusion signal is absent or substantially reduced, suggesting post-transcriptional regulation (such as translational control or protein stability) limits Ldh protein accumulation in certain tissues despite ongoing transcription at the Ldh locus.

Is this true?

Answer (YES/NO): NO